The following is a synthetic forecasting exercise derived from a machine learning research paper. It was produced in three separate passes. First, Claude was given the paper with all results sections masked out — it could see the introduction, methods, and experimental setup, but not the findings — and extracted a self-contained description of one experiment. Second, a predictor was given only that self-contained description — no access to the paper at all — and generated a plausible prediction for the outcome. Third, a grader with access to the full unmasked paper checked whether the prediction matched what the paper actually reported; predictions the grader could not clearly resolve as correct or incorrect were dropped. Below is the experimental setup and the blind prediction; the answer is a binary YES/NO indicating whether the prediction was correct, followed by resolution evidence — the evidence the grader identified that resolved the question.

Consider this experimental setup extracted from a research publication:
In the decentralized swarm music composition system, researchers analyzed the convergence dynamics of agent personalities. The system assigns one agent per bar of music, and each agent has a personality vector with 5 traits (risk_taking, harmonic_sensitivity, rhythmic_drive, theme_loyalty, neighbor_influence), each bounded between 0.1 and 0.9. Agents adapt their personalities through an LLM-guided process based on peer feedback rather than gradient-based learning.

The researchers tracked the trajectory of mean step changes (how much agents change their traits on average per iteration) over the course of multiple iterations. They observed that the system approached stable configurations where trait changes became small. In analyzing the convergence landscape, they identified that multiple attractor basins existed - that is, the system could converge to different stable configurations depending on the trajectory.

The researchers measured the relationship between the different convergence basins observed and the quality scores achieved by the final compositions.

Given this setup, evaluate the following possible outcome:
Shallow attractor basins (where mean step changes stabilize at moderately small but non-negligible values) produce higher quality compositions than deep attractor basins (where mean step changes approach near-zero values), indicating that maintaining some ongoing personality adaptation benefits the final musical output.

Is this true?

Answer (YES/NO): NO